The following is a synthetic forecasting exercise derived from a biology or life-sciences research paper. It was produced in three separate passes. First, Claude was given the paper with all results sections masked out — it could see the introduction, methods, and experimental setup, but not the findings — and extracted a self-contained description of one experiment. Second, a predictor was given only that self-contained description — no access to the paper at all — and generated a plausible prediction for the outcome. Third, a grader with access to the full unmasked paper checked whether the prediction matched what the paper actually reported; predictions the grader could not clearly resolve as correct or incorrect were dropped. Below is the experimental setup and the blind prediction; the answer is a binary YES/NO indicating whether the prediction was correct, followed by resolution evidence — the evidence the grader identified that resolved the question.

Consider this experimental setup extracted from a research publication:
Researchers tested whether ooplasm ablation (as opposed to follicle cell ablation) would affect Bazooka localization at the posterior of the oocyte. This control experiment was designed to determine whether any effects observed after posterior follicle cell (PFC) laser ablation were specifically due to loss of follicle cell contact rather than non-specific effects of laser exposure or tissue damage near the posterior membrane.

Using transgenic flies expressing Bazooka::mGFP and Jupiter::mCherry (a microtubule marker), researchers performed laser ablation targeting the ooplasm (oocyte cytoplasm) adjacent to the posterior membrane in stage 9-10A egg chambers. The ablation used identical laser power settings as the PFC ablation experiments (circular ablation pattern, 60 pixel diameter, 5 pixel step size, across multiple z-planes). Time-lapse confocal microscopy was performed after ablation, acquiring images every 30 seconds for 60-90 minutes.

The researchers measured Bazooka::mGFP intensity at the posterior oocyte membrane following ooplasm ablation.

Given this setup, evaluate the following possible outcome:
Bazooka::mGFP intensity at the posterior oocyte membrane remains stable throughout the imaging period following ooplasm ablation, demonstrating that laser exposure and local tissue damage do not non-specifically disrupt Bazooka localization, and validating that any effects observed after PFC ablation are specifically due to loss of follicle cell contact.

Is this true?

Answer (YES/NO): YES